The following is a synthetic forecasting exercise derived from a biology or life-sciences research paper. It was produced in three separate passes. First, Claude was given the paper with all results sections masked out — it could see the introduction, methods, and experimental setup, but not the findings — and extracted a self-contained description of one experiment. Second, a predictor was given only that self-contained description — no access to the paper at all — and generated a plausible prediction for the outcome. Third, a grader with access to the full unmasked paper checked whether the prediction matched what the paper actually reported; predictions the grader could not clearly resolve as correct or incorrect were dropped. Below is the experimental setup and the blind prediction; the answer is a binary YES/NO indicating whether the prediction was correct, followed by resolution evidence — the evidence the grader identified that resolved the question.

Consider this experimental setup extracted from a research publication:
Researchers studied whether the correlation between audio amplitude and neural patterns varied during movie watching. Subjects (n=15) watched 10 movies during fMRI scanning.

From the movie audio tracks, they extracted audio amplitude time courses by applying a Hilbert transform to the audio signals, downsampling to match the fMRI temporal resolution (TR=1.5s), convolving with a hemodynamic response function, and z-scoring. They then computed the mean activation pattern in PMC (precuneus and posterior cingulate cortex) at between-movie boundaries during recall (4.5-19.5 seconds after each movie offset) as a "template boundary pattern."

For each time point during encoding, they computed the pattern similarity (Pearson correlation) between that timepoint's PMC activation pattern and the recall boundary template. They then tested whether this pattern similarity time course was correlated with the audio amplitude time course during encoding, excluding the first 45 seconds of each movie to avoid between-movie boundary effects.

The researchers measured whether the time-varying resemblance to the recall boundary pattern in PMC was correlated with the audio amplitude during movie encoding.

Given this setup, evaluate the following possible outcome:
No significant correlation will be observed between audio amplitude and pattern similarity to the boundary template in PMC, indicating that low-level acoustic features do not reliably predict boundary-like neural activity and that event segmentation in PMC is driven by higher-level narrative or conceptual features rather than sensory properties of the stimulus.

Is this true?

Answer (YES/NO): YES